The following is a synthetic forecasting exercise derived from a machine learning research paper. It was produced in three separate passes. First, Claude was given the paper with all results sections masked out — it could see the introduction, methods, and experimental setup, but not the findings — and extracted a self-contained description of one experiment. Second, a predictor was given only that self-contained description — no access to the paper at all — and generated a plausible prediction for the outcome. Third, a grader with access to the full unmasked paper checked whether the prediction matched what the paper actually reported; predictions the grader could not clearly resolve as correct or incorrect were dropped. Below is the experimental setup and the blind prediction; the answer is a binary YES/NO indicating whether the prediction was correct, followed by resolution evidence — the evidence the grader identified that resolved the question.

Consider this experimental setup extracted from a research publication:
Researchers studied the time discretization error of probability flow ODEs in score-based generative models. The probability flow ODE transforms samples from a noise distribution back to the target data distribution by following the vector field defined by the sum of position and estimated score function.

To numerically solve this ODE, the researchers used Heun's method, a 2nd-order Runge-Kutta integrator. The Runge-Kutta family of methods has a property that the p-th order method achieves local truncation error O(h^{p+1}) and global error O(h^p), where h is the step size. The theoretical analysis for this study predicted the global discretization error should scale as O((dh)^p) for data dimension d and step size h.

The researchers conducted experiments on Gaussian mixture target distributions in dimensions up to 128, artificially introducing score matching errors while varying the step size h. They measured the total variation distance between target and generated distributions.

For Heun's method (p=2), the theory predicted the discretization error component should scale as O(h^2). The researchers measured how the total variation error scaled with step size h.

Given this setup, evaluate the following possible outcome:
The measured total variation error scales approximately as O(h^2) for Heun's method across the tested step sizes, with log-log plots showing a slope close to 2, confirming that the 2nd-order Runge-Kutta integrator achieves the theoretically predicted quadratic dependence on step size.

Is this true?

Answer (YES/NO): YES